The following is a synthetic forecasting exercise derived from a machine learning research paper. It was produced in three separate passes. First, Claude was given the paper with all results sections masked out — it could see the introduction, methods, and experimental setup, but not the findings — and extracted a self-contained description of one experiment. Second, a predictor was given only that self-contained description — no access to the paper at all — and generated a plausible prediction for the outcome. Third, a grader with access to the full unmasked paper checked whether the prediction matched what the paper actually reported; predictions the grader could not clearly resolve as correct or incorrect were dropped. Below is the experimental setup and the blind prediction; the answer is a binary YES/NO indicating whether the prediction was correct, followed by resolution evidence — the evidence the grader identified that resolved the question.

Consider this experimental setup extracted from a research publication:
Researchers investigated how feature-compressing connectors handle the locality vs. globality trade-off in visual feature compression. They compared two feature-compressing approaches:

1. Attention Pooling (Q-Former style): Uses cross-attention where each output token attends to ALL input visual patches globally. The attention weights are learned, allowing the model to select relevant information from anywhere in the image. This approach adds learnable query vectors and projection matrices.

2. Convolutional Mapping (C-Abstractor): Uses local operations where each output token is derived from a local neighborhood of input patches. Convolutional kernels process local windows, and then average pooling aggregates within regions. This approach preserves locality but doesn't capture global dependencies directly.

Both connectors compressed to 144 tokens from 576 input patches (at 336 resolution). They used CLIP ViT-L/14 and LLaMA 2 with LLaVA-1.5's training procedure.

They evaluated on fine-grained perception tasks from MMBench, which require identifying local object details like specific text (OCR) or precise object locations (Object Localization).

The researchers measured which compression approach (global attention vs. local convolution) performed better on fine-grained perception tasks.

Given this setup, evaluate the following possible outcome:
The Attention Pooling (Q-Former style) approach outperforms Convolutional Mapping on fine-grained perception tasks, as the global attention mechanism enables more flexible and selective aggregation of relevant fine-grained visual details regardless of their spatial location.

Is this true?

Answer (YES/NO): NO